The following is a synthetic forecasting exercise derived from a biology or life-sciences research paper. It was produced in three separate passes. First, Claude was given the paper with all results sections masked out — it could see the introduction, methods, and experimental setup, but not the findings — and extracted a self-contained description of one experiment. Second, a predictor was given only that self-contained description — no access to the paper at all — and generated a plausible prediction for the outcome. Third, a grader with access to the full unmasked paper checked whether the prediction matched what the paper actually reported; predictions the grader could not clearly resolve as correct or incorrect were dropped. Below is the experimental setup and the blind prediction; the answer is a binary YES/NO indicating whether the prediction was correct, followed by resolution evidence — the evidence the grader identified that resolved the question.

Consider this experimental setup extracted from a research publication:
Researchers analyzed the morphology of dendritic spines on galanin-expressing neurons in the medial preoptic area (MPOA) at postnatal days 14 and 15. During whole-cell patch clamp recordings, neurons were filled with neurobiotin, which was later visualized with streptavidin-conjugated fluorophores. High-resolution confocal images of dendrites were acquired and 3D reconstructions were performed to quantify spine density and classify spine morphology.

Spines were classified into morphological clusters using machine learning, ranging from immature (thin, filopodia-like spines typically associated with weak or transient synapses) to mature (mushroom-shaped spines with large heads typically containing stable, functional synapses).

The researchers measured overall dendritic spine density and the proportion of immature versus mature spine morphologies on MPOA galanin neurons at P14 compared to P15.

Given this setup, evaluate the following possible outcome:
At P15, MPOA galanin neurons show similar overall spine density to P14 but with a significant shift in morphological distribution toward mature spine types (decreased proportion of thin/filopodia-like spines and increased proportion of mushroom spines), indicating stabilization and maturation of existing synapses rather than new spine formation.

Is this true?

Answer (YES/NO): NO